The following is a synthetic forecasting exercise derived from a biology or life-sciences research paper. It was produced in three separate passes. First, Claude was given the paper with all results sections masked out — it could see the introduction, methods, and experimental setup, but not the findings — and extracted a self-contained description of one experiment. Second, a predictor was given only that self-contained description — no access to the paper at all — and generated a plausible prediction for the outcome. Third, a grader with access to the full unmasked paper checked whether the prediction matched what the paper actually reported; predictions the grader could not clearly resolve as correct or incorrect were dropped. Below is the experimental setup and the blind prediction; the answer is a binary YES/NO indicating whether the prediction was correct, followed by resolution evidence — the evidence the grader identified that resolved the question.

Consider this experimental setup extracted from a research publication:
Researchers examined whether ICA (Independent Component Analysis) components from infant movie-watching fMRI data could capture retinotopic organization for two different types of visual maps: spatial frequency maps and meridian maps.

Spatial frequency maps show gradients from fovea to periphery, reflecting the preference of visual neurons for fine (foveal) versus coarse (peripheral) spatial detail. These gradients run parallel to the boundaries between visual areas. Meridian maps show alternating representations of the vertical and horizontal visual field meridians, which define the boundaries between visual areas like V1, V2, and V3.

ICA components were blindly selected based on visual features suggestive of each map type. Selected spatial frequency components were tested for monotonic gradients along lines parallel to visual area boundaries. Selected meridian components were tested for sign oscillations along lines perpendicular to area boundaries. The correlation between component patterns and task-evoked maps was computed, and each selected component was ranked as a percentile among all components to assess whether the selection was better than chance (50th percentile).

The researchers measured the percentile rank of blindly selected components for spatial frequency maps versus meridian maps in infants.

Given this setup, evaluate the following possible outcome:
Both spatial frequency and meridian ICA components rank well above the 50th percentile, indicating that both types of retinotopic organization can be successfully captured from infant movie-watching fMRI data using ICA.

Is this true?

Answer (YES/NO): NO